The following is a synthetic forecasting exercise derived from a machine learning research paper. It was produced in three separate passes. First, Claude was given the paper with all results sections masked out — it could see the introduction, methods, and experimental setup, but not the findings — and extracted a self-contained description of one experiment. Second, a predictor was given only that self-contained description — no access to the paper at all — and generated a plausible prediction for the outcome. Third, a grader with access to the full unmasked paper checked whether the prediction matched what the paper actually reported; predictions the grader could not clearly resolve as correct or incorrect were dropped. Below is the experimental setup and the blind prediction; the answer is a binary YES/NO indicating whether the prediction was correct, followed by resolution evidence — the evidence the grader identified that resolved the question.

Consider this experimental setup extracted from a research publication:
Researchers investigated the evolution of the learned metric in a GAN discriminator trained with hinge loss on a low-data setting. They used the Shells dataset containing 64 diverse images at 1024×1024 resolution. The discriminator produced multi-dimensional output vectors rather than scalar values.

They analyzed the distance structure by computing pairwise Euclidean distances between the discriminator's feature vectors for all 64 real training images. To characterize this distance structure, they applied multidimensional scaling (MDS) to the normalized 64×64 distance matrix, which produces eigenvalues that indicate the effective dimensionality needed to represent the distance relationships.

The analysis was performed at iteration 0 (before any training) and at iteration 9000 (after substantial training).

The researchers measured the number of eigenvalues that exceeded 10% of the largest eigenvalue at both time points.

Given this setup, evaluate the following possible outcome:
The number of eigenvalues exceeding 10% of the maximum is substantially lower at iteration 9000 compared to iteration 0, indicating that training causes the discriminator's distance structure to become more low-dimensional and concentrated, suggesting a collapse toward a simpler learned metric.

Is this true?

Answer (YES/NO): YES